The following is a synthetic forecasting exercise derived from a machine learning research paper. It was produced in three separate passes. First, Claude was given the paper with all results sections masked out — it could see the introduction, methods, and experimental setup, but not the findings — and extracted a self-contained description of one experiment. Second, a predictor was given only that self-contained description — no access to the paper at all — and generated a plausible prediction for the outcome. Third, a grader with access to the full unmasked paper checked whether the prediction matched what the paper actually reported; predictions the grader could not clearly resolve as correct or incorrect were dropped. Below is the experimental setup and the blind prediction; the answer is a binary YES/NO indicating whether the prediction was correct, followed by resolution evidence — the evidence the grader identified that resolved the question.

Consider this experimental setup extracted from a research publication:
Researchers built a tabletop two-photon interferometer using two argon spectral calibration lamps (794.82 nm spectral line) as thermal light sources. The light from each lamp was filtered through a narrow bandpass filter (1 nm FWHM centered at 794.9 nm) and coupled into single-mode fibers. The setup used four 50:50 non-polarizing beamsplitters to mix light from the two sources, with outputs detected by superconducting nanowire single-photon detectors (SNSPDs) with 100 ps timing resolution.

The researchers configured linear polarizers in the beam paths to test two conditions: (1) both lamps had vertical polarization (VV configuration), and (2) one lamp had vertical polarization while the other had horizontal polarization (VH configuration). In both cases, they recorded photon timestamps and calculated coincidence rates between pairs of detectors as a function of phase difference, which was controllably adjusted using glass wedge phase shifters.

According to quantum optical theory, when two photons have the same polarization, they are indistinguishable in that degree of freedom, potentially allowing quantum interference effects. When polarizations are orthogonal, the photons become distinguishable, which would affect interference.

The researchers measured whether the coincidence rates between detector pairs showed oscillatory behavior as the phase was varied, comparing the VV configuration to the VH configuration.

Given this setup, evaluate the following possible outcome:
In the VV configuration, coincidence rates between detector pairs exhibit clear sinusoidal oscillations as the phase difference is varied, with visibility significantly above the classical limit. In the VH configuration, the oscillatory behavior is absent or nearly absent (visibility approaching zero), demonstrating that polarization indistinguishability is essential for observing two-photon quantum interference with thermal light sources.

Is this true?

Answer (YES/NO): YES